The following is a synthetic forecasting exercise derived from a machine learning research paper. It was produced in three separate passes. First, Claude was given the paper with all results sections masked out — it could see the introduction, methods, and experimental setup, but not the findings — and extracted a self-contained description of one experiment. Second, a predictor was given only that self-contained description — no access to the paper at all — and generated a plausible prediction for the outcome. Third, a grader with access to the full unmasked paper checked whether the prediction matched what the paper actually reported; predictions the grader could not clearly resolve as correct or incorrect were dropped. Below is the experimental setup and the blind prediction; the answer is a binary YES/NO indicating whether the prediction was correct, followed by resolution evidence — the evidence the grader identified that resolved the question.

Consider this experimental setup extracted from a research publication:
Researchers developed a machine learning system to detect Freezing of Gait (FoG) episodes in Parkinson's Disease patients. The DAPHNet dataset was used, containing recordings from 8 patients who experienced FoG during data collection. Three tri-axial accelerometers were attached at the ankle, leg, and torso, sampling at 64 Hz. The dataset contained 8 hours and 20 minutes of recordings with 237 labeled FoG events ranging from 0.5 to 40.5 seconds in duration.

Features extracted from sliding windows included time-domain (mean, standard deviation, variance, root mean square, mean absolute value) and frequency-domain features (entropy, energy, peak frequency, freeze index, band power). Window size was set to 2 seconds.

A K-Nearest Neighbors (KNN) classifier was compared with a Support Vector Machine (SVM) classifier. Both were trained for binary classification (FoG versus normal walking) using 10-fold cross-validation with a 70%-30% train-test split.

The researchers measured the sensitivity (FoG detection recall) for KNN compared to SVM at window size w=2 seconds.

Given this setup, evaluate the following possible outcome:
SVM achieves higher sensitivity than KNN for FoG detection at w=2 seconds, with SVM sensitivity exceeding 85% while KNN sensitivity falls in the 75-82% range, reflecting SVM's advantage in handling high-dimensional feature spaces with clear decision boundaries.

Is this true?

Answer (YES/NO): NO